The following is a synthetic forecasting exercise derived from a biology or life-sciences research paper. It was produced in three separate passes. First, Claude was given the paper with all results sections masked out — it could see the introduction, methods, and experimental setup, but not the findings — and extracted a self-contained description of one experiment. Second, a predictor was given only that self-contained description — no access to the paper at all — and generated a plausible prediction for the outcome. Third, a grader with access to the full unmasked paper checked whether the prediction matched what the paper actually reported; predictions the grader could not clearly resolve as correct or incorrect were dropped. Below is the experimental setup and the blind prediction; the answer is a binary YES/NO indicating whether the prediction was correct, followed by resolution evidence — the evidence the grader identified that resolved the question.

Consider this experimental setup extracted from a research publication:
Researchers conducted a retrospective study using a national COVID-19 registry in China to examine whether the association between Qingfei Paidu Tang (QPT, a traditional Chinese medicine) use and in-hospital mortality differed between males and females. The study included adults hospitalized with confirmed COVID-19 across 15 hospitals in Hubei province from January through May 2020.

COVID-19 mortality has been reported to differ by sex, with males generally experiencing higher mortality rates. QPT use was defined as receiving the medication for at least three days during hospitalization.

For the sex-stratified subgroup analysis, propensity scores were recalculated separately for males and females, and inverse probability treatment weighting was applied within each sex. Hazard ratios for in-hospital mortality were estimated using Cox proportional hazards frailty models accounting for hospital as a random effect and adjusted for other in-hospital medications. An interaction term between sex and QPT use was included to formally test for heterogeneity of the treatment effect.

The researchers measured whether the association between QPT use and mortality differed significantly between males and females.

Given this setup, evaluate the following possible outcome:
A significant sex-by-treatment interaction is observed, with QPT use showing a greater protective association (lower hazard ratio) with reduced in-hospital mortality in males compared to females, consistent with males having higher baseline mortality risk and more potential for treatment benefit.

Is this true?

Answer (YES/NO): NO